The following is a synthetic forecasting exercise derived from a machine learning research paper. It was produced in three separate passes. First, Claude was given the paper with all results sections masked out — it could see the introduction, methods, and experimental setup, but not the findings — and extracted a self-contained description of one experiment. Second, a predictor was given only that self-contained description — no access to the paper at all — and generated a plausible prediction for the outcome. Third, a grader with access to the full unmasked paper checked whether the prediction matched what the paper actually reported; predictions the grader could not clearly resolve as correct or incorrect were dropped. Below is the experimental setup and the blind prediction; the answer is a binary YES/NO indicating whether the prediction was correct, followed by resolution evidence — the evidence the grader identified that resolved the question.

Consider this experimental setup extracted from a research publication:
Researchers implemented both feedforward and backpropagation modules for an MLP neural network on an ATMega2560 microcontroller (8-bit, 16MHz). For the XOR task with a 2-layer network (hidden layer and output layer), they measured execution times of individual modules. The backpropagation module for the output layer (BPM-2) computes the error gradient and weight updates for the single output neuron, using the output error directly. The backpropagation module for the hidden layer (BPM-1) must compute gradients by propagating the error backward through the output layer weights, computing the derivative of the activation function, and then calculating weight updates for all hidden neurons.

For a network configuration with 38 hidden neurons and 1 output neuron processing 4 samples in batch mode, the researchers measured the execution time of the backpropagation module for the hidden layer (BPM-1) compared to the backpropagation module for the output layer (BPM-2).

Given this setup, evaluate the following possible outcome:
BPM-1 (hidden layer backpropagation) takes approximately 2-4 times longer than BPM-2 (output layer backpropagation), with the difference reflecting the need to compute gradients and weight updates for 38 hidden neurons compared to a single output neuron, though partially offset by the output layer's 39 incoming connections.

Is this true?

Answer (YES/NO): NO